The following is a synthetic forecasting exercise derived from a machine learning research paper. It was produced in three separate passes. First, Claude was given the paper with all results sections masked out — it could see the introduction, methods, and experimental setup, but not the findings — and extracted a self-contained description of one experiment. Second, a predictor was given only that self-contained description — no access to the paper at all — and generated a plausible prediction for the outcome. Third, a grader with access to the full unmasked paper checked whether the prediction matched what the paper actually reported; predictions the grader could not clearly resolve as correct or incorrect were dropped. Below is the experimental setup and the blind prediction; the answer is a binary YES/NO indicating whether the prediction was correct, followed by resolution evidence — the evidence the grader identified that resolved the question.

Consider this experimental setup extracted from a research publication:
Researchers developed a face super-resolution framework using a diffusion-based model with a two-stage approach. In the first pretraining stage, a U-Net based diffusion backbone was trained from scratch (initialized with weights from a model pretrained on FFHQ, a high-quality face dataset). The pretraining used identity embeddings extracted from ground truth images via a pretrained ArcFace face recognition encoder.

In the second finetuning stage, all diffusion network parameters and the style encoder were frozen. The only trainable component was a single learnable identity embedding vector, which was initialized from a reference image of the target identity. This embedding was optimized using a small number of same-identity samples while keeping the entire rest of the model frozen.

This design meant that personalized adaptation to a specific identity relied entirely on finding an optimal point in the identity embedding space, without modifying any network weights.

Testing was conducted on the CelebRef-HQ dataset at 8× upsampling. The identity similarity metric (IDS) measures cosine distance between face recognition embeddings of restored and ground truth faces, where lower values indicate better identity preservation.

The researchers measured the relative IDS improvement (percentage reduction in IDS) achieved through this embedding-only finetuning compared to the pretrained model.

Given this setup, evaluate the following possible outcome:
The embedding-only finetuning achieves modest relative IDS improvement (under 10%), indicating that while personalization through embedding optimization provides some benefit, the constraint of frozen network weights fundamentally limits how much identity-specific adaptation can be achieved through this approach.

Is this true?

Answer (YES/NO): NO